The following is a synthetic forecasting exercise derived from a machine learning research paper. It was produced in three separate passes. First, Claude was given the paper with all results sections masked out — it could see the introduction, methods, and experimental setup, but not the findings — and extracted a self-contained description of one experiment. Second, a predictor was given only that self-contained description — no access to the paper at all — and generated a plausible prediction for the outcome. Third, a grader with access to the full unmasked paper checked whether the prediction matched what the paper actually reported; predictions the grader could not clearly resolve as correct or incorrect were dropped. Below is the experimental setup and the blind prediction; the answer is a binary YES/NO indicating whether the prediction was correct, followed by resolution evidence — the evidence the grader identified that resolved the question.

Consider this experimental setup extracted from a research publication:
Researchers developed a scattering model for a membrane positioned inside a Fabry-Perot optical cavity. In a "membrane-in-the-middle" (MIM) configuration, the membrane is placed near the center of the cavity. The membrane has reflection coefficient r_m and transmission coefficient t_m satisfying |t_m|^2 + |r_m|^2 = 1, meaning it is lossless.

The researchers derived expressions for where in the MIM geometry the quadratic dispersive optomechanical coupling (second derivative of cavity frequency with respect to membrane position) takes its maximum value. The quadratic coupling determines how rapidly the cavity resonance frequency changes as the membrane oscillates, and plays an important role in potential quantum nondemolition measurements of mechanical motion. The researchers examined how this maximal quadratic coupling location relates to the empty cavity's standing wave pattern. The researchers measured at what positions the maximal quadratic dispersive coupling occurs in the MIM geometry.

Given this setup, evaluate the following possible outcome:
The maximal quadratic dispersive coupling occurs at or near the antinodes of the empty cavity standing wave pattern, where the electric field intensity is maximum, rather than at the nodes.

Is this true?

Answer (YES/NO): NO